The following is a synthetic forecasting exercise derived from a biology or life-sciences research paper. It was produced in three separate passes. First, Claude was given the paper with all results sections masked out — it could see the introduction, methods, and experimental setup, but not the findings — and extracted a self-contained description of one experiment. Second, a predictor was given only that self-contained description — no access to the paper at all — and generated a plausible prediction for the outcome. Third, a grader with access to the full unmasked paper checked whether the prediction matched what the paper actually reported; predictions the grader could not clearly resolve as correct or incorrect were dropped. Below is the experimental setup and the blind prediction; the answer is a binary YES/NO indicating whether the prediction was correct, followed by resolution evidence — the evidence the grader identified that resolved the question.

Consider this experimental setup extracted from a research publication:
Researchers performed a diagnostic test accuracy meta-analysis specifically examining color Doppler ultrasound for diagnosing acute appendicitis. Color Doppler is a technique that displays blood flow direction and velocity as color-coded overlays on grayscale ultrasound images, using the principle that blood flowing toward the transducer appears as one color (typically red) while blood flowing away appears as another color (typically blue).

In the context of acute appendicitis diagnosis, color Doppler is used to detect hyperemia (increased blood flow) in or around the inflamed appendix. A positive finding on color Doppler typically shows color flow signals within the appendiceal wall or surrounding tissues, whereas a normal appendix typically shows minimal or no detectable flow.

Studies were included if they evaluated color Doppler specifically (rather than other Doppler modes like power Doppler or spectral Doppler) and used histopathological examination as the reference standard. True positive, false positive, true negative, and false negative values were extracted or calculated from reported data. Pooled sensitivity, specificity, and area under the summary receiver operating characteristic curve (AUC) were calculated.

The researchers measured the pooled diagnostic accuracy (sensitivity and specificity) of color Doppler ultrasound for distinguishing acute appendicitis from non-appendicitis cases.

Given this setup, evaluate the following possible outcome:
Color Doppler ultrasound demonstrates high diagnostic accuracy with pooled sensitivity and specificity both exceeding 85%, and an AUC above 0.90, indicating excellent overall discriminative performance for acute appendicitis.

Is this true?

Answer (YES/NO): NO